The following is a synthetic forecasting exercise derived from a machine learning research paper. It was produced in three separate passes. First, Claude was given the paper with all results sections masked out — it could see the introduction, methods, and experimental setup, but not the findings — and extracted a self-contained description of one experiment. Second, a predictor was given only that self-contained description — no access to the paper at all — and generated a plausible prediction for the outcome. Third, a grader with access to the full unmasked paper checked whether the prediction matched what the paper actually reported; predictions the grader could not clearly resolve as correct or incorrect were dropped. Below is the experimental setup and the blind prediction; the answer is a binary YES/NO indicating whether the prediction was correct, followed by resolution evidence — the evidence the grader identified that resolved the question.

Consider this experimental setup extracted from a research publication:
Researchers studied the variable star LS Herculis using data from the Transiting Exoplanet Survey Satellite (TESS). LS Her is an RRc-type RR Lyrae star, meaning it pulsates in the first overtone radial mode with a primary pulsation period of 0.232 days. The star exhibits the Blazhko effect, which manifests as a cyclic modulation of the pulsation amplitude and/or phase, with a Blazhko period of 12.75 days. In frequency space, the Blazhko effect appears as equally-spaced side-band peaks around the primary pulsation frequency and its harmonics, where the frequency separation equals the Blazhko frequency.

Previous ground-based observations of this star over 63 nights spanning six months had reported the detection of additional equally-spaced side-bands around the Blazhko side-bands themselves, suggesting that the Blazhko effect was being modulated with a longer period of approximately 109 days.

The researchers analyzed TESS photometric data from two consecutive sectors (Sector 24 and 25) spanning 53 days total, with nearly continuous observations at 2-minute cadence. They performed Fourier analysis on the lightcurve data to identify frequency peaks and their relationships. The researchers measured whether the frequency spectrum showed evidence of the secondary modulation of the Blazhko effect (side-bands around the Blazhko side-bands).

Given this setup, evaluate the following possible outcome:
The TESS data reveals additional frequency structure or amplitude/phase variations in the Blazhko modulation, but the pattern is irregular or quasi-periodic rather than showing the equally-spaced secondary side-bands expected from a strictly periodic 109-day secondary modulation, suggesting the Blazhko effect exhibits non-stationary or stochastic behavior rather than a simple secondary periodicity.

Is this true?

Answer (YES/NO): NO